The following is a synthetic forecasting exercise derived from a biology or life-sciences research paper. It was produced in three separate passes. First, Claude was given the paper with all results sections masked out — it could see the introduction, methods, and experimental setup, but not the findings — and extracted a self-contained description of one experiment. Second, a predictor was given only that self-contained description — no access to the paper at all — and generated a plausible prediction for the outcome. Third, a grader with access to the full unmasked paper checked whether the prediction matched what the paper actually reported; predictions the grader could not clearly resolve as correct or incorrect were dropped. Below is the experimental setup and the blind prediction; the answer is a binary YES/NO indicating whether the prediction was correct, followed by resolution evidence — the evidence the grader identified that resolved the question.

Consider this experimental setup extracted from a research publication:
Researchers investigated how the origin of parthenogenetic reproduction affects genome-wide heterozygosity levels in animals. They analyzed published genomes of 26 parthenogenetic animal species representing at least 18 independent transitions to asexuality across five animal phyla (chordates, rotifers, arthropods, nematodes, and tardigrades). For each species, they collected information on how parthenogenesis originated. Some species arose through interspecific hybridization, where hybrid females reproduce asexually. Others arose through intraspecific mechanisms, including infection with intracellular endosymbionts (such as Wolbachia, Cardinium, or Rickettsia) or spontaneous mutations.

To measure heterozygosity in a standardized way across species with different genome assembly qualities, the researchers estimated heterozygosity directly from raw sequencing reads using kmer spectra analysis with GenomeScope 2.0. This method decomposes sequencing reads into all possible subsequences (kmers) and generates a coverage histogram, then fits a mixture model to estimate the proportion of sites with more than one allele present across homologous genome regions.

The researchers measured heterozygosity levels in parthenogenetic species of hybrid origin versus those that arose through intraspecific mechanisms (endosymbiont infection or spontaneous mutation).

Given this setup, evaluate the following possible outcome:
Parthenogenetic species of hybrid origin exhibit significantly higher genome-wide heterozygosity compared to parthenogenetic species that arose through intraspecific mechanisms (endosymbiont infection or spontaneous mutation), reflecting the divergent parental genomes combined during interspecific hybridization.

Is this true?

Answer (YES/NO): YES